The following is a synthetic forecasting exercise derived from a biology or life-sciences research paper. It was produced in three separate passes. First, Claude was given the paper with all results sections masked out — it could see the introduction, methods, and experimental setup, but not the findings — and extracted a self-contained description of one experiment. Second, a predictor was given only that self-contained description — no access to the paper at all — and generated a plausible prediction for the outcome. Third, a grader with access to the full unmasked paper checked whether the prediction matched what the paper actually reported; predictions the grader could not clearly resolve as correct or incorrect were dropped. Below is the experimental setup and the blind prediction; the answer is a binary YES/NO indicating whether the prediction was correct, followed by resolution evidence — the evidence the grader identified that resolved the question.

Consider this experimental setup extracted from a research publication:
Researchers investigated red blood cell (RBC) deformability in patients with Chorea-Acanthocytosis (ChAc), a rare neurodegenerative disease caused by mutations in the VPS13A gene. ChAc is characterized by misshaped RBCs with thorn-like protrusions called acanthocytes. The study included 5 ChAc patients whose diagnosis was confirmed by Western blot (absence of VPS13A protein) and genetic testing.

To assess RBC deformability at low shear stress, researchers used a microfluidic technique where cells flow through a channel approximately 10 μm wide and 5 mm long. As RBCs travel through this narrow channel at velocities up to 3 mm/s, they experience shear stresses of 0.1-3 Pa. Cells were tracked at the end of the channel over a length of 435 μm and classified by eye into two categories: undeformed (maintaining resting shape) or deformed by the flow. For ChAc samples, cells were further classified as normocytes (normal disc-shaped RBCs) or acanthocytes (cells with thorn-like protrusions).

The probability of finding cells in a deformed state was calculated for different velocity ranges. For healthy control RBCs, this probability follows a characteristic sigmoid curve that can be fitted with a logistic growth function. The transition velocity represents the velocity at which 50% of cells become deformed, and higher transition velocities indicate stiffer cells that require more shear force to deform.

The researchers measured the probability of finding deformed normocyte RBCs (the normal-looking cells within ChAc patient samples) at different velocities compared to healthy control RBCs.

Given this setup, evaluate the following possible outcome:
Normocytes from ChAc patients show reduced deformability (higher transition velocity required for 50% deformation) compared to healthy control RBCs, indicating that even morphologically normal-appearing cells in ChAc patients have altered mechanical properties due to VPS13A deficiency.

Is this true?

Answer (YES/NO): YES